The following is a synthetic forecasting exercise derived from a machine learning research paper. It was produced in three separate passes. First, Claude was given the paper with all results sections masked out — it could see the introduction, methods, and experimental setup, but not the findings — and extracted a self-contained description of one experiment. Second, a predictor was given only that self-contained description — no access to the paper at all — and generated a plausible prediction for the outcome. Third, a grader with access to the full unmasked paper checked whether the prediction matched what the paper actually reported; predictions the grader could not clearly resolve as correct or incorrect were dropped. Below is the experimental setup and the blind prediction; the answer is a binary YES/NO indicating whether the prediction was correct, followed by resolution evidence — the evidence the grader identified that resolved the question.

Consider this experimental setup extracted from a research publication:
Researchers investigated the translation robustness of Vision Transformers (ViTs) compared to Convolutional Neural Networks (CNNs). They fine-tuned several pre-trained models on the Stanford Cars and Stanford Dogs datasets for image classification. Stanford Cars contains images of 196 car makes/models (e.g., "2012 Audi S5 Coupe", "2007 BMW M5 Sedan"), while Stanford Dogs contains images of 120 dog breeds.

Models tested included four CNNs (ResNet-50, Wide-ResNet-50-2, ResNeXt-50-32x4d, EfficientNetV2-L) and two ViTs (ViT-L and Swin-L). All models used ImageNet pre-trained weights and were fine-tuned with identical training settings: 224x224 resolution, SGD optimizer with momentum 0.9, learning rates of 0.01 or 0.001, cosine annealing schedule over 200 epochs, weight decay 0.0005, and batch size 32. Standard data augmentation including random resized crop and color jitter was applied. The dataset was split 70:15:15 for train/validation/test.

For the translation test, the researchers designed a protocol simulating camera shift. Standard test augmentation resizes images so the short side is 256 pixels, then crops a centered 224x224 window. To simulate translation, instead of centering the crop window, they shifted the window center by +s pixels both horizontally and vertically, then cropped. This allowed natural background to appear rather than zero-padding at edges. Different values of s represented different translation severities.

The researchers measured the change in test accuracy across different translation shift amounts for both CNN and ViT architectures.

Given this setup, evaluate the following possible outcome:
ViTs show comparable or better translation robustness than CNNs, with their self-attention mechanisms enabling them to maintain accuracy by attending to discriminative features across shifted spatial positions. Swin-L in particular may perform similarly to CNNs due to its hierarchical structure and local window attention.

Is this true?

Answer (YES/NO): YES